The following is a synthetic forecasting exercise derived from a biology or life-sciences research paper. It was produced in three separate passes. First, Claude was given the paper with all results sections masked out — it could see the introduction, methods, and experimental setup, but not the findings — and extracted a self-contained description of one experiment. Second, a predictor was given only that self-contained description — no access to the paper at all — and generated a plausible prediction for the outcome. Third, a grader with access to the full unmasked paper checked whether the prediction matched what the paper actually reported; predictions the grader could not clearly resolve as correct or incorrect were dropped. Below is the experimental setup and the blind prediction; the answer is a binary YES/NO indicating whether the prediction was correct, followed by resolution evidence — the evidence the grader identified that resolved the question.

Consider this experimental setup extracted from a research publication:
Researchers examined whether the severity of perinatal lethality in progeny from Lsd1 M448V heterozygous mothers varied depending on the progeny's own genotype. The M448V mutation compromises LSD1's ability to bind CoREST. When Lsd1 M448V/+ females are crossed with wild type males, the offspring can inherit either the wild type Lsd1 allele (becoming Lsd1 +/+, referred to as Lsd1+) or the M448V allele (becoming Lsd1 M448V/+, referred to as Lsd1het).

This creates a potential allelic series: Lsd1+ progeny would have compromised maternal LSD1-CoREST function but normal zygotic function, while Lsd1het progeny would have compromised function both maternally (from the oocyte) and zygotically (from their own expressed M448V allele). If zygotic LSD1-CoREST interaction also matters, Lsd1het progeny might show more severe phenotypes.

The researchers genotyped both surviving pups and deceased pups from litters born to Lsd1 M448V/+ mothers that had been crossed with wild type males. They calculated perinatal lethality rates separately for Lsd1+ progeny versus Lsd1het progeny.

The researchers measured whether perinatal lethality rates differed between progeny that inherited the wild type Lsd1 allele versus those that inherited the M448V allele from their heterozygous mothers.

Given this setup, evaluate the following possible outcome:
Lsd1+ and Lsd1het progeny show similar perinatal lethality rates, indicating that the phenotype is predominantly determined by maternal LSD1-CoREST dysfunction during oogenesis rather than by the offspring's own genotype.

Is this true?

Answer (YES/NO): YES